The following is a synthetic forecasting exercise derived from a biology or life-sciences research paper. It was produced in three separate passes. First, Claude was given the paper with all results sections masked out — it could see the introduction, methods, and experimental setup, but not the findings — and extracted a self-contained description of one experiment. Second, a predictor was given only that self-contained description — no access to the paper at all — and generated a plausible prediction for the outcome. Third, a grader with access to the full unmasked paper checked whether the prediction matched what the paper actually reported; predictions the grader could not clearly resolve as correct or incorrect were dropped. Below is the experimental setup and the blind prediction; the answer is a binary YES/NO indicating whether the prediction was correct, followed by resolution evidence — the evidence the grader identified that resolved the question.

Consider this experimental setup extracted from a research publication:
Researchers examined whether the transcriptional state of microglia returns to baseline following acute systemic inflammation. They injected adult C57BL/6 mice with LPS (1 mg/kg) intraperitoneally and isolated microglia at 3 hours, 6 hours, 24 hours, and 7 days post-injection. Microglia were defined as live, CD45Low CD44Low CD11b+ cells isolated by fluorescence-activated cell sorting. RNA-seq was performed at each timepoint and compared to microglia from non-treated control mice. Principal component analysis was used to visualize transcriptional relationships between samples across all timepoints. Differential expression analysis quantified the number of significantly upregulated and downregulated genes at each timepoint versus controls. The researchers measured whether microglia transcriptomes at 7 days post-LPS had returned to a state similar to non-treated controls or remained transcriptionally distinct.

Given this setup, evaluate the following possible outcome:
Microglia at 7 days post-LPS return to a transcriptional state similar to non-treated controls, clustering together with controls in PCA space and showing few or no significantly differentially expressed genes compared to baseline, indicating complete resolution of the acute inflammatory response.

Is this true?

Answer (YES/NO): YES